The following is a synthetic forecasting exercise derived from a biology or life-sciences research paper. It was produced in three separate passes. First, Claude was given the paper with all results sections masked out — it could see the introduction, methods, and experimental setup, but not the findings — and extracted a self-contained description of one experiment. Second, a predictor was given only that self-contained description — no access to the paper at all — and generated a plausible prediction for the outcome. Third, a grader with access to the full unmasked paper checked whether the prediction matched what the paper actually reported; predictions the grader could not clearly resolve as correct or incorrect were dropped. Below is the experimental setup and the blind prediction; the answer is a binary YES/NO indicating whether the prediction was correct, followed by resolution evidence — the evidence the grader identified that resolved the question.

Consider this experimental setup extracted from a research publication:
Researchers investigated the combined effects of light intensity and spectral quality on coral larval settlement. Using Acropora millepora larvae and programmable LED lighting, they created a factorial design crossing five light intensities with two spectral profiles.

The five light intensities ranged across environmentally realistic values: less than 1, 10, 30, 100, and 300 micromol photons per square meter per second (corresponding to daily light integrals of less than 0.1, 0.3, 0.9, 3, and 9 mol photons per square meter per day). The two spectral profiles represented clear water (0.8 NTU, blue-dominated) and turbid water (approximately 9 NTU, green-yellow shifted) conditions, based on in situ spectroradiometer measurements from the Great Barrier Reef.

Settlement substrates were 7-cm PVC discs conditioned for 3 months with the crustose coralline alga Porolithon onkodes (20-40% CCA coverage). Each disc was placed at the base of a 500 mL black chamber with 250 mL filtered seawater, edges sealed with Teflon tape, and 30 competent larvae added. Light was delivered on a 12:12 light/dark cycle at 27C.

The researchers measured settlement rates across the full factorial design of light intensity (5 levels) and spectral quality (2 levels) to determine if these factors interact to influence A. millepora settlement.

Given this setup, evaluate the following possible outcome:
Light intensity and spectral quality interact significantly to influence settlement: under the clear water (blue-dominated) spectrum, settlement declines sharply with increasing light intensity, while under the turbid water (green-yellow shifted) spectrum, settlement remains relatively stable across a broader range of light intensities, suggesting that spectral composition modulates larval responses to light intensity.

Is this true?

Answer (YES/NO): NO